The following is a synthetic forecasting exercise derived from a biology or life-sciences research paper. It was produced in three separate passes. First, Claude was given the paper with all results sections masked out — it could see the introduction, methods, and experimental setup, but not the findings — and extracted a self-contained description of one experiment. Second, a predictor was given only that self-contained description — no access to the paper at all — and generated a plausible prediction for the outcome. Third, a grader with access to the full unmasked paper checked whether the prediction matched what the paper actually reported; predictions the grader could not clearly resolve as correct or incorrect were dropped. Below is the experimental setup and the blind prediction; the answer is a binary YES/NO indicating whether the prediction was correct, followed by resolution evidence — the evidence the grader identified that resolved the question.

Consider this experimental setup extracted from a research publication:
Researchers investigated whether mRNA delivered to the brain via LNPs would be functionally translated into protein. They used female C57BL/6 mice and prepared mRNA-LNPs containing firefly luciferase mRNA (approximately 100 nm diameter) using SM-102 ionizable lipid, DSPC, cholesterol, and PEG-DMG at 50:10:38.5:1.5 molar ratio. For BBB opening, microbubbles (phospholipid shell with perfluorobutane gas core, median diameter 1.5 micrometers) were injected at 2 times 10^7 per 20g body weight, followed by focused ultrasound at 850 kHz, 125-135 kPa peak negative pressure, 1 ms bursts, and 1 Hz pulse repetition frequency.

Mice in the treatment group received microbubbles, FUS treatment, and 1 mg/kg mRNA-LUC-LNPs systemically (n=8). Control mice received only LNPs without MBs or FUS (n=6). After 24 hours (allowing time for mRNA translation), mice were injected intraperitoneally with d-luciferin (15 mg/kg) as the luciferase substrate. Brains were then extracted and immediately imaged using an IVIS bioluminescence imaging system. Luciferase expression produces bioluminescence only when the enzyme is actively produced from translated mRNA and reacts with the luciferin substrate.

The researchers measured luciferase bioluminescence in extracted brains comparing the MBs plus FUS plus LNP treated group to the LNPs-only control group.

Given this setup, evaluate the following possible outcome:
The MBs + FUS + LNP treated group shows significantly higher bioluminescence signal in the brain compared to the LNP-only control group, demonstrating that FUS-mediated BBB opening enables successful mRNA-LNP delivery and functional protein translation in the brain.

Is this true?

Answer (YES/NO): YES